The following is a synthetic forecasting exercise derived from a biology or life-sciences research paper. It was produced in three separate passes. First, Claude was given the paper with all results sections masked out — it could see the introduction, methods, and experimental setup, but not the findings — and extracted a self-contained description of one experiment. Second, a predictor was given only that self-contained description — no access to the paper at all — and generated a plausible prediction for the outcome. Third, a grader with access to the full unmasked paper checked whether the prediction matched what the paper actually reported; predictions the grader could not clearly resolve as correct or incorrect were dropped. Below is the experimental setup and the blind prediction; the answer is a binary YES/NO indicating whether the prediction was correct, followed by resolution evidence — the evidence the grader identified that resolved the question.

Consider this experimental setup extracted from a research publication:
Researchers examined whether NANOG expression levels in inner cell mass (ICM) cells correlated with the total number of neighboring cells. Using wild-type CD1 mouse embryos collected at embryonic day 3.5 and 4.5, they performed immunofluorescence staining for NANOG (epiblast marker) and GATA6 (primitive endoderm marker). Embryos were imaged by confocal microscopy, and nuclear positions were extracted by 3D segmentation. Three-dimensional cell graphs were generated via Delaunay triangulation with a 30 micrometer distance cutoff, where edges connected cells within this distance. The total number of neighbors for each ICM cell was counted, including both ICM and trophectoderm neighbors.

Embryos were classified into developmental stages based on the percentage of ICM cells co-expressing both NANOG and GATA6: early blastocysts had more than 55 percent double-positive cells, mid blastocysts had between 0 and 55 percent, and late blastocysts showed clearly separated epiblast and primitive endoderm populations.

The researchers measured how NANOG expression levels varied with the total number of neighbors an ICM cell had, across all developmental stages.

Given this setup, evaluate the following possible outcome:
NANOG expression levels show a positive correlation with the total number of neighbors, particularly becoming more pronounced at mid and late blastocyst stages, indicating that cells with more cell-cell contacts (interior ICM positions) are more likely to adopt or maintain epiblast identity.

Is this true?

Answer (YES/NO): NO